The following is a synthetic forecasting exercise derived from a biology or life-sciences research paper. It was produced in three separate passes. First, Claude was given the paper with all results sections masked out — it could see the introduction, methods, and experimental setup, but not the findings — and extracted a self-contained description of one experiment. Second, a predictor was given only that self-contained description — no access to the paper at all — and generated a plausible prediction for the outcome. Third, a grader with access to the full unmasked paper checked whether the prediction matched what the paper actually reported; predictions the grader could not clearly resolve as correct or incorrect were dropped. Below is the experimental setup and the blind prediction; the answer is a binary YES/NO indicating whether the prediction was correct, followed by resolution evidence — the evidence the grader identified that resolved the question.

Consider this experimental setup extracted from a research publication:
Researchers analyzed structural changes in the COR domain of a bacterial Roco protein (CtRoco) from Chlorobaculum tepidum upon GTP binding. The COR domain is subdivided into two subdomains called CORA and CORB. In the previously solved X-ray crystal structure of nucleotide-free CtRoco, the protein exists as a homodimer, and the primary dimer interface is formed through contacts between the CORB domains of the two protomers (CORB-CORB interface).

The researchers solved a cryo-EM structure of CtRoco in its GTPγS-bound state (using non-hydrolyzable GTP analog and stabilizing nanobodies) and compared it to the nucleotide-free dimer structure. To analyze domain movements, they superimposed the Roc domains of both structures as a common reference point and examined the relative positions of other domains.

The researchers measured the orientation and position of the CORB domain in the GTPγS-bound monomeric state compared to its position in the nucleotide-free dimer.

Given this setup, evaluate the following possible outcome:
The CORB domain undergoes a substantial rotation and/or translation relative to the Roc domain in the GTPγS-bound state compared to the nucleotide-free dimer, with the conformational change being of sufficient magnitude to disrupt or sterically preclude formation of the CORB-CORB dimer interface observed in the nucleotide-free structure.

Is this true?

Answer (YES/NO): YES